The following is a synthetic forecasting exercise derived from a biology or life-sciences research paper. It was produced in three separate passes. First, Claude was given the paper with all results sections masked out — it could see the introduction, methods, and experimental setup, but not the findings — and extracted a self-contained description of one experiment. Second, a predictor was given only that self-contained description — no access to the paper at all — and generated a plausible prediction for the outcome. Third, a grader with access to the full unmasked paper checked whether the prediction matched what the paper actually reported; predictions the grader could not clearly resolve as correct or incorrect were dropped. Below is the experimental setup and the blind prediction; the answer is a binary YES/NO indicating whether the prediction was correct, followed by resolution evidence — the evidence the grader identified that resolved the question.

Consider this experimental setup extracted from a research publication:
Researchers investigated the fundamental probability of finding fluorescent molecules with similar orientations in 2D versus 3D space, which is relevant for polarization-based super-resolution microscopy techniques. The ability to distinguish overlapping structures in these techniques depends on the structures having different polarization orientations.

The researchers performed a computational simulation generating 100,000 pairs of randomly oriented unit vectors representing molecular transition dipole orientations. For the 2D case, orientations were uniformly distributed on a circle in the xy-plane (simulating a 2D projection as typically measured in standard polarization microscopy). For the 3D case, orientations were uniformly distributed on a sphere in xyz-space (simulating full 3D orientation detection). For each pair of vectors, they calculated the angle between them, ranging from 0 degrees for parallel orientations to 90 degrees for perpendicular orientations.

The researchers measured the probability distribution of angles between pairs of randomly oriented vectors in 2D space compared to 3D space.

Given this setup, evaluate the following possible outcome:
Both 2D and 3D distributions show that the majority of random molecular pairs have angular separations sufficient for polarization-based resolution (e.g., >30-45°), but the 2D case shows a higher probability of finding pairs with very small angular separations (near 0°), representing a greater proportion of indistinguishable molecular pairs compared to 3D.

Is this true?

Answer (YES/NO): YES